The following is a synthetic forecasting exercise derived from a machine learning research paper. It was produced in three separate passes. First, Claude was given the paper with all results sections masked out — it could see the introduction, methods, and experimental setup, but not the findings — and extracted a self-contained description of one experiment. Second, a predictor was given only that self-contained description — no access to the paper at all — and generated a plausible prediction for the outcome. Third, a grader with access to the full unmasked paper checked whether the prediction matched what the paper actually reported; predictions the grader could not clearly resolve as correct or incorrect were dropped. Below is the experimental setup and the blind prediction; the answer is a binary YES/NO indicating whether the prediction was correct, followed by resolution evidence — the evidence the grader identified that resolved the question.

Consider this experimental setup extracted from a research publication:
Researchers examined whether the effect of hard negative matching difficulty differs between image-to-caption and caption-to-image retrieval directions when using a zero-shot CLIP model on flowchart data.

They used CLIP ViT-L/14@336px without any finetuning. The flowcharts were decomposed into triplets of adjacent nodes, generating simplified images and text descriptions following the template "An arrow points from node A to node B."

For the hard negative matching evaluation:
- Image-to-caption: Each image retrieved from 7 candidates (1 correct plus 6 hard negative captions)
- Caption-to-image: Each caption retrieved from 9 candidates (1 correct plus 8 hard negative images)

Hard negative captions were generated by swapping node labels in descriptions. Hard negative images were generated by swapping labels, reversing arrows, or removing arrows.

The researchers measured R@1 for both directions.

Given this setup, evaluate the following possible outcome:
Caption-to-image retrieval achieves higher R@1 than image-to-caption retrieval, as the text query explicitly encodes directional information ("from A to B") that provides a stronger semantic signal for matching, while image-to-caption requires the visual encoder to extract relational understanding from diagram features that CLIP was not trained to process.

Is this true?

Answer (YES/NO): YES